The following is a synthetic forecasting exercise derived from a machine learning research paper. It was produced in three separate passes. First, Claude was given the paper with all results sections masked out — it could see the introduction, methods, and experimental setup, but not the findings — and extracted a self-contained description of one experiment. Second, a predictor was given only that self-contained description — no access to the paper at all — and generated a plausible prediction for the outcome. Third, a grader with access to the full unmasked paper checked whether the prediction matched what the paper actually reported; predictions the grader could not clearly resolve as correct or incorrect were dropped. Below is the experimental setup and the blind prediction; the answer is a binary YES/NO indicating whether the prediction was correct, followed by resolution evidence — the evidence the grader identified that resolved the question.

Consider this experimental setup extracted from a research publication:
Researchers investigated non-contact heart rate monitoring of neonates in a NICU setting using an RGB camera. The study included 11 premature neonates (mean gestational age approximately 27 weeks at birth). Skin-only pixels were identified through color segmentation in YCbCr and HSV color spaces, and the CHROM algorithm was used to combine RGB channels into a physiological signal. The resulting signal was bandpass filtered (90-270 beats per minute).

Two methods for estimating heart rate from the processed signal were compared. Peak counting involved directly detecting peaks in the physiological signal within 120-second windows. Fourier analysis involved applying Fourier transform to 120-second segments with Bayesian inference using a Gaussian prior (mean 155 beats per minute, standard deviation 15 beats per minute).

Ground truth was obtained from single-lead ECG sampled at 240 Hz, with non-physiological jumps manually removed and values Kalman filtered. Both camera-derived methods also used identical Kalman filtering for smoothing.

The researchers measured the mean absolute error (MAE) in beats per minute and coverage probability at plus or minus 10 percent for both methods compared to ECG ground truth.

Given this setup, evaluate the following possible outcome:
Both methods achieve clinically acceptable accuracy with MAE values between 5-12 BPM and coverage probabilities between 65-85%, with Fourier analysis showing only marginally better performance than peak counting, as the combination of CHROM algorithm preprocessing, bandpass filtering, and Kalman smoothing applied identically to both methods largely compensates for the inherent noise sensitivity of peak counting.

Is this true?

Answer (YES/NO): NO